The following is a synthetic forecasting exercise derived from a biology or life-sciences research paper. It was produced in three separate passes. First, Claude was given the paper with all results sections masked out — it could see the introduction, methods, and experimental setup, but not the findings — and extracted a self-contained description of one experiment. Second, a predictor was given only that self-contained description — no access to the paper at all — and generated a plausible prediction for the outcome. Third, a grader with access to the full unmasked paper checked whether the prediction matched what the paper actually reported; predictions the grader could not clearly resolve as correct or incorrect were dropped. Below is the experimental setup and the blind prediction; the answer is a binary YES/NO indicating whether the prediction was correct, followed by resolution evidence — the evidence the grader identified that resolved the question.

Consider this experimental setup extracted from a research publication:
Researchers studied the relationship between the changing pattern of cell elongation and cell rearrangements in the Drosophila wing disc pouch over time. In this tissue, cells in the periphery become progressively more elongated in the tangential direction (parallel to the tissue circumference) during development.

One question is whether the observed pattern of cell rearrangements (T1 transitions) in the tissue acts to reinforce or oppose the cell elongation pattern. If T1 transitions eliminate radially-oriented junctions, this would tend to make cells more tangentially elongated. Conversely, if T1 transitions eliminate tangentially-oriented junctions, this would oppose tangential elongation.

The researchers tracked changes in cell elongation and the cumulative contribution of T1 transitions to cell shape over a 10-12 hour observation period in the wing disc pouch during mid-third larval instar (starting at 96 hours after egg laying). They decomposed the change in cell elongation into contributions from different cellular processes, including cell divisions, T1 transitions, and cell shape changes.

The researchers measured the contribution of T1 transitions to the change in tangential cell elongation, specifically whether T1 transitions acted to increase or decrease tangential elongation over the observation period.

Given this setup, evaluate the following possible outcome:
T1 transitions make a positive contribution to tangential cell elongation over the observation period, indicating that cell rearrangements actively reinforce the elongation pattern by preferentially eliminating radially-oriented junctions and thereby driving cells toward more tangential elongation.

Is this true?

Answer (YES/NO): NO